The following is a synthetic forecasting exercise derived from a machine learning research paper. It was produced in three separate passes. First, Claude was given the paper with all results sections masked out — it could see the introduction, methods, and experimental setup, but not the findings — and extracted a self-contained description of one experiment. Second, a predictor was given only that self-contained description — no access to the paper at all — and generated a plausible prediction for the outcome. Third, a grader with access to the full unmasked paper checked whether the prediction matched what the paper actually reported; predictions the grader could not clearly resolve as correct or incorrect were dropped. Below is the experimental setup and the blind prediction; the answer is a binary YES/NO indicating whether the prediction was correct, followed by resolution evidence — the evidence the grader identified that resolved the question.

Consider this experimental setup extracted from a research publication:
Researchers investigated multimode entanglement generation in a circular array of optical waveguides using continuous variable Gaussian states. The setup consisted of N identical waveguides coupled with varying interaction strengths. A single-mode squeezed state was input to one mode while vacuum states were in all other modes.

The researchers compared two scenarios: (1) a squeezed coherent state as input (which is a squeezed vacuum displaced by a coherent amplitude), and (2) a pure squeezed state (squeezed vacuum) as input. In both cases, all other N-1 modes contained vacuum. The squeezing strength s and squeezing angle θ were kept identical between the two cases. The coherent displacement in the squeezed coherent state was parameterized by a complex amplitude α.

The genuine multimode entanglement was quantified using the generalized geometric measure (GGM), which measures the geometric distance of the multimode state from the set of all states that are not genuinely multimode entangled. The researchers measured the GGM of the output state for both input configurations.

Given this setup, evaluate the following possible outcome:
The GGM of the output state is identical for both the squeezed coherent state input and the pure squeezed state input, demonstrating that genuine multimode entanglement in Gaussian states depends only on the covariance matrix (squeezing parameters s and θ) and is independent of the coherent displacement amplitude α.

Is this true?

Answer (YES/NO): YES